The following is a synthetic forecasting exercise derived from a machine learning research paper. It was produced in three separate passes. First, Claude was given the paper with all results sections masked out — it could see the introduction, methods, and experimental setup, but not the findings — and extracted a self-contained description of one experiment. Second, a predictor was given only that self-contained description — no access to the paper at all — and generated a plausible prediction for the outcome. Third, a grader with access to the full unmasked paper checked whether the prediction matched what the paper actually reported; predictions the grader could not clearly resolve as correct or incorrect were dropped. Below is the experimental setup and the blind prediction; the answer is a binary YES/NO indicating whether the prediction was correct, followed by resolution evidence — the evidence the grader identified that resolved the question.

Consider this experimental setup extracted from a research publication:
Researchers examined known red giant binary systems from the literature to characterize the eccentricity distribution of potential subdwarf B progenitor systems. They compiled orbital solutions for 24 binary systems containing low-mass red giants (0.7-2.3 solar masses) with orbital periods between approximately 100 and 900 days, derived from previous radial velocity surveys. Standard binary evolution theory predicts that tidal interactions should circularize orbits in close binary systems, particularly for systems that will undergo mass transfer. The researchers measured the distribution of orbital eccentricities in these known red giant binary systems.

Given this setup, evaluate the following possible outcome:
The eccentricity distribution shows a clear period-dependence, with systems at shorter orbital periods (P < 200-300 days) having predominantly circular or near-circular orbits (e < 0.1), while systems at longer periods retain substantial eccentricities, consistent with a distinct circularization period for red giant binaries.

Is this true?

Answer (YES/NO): NO